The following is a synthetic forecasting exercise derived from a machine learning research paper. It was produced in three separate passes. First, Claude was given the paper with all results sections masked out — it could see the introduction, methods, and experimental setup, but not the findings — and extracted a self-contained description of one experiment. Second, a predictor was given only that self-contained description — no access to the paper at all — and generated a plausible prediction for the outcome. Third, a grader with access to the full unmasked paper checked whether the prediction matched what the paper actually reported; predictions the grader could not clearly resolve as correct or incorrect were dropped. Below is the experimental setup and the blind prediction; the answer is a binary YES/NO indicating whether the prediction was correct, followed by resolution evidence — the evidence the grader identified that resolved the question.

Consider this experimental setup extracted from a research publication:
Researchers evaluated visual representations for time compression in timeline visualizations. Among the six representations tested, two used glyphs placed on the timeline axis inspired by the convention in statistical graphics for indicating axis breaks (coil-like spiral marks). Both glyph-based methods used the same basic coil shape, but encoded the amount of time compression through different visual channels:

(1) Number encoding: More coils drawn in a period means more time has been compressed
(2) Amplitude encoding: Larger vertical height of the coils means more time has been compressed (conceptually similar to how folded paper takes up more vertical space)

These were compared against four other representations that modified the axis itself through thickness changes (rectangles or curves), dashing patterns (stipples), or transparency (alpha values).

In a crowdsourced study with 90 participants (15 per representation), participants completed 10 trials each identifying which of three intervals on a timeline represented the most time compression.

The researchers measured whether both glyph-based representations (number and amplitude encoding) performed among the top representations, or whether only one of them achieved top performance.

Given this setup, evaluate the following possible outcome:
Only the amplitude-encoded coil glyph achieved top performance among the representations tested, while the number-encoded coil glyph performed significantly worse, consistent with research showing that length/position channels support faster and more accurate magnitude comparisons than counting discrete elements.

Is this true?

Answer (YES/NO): NO